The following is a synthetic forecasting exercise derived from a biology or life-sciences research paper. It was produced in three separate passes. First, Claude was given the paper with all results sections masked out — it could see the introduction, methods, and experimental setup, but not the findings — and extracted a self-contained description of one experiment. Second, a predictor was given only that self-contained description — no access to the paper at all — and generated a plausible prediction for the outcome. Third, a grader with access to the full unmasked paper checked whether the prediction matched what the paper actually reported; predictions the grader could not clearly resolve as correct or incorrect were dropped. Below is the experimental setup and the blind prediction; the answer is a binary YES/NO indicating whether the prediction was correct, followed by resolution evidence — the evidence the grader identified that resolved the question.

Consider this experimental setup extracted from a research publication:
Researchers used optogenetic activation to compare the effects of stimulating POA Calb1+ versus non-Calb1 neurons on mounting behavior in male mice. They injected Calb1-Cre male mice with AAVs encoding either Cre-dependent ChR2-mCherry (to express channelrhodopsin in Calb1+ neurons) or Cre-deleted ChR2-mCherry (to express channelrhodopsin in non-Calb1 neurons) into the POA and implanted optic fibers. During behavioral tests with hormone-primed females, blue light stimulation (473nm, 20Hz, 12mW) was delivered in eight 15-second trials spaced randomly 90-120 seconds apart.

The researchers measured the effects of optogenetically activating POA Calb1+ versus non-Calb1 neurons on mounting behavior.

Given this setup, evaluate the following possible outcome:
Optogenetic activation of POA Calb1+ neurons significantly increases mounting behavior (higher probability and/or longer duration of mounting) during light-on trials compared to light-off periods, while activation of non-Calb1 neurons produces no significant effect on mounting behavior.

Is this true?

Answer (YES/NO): NO